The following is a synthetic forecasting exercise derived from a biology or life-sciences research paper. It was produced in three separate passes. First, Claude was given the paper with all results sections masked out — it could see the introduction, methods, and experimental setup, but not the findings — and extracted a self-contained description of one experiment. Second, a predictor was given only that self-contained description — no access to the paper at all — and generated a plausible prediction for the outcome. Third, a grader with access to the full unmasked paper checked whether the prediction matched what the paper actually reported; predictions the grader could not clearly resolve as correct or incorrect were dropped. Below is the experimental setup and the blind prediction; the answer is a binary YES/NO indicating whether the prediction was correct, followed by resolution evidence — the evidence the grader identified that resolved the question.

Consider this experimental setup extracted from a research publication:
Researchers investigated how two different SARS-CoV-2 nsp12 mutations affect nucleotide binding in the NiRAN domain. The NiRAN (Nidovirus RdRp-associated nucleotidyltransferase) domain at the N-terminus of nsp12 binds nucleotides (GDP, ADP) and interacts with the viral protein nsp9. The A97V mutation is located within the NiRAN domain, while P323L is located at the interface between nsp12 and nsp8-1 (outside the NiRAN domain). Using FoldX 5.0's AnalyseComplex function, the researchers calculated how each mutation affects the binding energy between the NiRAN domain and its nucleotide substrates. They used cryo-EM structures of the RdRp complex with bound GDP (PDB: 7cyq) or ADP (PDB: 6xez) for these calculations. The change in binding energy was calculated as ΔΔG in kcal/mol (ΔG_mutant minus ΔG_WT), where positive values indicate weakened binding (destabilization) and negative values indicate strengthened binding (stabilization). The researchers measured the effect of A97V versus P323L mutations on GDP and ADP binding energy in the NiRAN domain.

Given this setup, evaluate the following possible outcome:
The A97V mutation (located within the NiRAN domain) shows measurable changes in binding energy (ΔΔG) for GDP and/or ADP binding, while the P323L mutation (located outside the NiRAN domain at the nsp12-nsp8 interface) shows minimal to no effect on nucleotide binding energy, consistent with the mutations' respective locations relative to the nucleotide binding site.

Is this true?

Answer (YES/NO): YES